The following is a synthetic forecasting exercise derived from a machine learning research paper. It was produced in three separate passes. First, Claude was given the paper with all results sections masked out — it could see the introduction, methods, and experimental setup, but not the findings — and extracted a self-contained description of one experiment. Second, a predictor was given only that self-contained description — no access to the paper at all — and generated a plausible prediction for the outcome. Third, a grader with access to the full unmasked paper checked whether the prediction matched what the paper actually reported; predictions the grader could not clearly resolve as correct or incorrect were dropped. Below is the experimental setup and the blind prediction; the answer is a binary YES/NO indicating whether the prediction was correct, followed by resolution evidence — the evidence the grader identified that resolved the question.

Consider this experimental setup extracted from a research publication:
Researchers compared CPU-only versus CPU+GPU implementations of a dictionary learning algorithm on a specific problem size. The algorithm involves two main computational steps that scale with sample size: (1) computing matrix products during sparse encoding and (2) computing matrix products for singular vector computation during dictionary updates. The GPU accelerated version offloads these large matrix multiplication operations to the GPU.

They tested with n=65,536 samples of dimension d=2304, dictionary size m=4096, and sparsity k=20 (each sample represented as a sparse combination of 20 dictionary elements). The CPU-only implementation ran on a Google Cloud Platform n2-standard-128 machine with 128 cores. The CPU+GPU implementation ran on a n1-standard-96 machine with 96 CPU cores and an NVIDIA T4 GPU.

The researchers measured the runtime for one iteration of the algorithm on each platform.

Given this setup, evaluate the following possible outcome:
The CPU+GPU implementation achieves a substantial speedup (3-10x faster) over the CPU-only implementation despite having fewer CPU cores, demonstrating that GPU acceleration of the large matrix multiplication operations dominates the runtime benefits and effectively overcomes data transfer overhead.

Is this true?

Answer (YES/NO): NO